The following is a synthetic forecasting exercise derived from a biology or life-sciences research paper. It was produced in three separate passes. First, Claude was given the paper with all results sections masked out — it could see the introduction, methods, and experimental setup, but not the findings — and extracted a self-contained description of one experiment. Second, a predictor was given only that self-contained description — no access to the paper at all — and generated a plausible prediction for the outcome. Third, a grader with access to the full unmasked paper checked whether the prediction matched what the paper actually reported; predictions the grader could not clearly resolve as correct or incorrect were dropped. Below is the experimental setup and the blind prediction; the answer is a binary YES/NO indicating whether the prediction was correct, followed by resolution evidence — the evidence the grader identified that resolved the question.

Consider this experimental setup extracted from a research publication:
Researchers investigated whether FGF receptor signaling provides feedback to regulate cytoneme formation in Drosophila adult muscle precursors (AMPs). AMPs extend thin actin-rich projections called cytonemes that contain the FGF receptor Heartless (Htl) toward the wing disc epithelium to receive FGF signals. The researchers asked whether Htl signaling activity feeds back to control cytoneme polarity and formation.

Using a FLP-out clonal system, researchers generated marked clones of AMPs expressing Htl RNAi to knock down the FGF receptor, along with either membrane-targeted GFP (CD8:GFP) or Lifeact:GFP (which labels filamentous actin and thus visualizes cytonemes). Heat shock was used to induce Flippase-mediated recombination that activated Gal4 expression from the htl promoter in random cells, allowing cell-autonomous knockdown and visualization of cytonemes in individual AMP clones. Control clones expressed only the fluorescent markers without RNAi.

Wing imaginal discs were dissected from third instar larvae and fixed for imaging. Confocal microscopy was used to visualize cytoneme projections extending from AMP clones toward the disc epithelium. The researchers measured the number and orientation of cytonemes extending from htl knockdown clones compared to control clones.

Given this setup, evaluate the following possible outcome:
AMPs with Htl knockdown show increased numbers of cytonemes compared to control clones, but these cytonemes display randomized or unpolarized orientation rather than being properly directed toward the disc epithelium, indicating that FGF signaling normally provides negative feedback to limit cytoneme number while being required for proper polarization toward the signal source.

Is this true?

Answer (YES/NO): NO